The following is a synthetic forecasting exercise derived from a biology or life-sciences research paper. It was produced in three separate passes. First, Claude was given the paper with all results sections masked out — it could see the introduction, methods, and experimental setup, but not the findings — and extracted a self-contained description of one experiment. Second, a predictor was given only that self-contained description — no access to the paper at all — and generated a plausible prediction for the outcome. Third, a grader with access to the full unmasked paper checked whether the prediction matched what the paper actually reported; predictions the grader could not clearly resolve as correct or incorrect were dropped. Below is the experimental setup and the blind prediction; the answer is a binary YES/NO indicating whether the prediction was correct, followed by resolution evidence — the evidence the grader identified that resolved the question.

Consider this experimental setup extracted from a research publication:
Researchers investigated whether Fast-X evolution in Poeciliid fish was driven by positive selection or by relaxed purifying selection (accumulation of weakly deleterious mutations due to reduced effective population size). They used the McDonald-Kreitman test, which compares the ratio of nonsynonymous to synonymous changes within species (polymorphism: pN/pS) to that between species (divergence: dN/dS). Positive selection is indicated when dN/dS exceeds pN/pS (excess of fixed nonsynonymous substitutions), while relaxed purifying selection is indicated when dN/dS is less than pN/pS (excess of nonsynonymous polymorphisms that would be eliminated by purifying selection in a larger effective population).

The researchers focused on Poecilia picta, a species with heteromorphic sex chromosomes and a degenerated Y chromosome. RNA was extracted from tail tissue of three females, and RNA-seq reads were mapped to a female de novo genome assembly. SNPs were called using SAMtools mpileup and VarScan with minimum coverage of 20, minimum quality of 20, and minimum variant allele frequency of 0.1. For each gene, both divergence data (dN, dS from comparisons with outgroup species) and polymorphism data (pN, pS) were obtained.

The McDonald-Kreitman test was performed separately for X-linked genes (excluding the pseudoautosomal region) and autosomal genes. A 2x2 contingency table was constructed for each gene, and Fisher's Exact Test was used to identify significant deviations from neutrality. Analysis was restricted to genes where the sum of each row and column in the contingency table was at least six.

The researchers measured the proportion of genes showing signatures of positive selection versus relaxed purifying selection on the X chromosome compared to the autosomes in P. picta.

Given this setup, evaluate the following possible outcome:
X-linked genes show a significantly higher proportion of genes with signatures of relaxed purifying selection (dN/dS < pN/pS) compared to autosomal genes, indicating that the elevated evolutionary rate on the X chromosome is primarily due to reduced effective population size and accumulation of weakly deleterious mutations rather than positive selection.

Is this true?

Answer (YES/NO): NO